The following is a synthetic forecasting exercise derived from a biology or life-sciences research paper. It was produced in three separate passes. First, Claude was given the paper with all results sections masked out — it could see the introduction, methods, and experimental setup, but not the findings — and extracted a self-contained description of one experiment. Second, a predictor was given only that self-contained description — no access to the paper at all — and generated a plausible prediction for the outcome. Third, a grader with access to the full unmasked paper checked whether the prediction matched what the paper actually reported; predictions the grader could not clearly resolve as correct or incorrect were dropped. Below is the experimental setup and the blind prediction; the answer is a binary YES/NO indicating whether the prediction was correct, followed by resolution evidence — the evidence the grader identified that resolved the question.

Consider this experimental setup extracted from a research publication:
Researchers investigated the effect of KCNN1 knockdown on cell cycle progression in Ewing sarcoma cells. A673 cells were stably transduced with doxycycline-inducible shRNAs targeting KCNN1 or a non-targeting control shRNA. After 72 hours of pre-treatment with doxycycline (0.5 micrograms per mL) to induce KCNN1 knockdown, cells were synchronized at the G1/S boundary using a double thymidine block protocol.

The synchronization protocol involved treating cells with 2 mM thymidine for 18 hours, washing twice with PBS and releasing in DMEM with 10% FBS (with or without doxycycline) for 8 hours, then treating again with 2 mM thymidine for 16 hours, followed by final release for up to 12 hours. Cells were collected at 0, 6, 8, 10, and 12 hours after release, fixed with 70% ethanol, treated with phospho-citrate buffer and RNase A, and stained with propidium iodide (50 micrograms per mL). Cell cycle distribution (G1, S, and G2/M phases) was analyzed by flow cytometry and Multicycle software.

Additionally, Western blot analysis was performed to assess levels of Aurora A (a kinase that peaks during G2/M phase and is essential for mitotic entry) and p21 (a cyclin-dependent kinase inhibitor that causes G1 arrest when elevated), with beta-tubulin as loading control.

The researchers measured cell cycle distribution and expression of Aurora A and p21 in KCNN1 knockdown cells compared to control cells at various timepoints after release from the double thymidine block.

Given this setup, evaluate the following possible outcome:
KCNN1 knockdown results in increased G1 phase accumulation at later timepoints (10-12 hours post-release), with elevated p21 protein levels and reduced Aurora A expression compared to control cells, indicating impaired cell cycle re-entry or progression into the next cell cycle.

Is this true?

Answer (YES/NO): NO